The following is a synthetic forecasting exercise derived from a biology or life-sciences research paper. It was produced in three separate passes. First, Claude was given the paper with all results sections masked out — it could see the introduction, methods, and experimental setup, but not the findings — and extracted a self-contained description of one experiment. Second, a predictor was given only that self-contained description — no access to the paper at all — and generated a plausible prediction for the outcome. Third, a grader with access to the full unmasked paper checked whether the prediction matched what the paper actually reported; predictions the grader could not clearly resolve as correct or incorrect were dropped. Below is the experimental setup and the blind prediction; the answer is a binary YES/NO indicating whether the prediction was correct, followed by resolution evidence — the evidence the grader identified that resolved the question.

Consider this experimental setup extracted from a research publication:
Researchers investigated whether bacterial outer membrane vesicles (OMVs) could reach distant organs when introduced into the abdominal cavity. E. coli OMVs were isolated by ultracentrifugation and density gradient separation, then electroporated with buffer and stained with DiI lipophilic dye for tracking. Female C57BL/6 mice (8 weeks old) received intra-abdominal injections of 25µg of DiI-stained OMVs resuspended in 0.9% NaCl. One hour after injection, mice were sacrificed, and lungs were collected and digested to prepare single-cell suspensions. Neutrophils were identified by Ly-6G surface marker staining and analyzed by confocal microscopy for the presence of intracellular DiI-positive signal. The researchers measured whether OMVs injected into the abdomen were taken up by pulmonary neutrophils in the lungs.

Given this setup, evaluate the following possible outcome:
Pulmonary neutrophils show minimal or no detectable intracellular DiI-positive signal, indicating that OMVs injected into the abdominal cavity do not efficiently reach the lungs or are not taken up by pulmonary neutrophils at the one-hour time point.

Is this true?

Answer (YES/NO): NO